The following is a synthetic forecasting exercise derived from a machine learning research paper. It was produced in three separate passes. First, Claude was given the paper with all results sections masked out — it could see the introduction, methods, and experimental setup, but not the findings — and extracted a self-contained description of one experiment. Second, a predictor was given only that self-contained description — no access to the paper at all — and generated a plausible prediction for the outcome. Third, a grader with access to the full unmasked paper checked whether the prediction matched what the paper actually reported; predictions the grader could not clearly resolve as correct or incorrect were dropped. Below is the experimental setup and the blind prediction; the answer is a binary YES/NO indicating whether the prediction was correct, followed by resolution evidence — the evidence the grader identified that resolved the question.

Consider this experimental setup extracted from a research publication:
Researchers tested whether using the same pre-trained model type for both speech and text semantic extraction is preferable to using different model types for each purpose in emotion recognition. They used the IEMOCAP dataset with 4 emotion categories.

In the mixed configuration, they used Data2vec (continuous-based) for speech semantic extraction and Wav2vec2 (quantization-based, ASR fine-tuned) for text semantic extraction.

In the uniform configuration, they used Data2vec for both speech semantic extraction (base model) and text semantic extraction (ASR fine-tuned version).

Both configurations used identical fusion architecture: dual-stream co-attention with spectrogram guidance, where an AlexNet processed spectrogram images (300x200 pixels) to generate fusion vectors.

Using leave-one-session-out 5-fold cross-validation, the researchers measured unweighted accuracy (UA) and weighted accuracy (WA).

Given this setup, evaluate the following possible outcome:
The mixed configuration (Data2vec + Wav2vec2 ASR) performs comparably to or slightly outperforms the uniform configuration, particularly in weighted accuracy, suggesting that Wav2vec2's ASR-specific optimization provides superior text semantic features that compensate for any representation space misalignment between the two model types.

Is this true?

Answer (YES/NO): YES